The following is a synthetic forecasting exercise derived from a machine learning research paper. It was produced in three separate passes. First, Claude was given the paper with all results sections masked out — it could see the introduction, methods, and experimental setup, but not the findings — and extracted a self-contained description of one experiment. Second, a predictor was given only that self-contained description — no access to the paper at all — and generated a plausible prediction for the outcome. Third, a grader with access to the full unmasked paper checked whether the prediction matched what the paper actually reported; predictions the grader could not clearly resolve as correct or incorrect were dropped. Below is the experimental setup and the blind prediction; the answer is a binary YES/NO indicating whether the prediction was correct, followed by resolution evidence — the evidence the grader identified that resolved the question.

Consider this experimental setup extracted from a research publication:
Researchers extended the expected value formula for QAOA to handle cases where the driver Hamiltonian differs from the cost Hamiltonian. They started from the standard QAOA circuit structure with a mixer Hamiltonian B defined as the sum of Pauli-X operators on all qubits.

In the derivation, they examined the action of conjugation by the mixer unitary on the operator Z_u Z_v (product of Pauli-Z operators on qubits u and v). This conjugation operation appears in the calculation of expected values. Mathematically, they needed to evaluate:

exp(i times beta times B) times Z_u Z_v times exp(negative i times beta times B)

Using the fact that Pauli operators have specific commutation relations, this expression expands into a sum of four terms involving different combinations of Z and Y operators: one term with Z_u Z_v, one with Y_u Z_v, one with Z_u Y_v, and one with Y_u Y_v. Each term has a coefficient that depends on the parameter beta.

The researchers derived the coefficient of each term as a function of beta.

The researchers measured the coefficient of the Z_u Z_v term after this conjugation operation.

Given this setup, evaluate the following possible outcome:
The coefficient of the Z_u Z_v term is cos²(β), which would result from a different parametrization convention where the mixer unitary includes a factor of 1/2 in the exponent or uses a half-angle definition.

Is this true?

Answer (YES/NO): NO